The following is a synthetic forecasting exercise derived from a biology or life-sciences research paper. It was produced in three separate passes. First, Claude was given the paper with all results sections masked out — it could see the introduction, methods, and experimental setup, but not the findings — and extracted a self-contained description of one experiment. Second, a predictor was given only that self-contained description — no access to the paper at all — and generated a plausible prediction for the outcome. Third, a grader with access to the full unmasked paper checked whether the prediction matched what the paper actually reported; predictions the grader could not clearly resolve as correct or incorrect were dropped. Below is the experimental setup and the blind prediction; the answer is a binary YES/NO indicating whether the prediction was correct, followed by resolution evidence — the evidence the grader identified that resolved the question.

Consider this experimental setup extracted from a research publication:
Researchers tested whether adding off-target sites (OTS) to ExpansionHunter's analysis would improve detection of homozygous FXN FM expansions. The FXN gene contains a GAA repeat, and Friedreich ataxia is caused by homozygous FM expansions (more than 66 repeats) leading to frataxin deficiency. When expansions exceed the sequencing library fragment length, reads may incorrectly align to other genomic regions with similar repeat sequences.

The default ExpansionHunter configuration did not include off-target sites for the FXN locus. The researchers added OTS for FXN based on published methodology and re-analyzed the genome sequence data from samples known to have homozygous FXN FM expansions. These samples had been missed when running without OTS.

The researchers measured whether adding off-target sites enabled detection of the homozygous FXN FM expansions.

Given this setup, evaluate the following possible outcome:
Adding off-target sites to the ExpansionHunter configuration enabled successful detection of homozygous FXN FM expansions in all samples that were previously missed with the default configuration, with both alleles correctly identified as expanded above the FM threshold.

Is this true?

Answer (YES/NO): NO